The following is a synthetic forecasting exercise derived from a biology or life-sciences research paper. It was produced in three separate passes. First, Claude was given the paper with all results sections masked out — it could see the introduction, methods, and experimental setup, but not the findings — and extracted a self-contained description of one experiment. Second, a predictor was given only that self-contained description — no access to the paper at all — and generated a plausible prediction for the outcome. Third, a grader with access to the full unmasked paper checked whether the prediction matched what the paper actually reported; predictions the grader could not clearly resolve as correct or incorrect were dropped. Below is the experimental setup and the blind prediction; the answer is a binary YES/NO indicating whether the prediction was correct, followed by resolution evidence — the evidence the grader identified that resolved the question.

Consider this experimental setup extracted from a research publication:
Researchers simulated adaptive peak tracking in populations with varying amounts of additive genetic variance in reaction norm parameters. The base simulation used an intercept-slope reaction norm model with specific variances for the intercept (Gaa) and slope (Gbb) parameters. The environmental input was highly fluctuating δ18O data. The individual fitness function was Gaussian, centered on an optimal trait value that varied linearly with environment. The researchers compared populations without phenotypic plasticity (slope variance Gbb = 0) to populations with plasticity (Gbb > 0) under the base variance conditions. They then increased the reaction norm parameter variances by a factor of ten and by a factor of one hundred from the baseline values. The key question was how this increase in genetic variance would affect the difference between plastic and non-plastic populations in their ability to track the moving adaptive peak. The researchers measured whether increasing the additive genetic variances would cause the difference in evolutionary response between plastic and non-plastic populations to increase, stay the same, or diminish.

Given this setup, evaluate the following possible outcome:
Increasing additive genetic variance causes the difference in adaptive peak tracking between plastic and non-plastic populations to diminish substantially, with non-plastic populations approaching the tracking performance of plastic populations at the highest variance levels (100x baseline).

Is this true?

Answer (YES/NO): YES